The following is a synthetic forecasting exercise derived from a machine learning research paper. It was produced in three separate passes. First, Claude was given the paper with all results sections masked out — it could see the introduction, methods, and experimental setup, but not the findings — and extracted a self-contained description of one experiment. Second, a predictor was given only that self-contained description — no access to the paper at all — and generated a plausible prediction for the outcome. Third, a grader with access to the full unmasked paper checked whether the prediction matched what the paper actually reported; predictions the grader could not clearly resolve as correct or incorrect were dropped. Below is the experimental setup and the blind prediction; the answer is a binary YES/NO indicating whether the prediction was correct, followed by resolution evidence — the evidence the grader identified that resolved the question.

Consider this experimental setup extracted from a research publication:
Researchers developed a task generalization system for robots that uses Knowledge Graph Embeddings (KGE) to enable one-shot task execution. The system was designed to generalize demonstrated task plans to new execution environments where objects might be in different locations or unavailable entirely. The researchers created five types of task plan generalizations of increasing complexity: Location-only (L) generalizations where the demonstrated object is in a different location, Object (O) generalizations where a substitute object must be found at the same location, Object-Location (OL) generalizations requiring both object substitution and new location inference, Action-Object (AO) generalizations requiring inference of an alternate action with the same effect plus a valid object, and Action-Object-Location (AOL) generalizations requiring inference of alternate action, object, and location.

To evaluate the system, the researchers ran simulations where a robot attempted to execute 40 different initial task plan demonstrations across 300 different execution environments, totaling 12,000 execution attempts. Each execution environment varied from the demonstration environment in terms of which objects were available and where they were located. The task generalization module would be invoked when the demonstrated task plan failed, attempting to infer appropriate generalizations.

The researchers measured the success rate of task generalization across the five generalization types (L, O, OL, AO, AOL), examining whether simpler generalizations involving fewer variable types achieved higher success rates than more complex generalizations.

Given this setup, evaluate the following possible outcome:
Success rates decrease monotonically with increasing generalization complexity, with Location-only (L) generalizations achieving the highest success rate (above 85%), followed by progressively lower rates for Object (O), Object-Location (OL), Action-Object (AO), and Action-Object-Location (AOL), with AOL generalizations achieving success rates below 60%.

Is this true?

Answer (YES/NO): NO